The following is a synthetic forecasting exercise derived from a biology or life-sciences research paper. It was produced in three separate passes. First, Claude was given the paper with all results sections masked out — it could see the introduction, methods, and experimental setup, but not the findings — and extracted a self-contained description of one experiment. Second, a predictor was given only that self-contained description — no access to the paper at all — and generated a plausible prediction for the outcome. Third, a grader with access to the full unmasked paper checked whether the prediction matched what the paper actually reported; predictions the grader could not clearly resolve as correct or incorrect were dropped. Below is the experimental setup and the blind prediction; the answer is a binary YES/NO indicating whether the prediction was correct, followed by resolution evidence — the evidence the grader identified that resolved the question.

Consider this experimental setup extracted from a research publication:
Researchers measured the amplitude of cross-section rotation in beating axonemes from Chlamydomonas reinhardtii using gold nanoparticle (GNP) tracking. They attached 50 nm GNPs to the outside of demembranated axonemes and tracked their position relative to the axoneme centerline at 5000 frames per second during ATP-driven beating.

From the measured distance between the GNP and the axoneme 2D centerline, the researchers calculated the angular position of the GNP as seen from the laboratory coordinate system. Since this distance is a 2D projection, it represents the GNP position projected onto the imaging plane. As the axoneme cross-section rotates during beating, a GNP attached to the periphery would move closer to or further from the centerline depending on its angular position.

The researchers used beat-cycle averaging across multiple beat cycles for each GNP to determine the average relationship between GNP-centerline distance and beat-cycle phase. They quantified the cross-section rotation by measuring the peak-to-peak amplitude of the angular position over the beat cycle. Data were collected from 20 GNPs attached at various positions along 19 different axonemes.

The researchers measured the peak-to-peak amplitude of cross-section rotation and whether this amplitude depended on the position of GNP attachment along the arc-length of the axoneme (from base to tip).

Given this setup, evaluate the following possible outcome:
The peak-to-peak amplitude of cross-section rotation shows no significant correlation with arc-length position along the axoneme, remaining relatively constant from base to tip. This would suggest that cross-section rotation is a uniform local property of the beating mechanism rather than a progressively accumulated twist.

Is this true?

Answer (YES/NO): NO